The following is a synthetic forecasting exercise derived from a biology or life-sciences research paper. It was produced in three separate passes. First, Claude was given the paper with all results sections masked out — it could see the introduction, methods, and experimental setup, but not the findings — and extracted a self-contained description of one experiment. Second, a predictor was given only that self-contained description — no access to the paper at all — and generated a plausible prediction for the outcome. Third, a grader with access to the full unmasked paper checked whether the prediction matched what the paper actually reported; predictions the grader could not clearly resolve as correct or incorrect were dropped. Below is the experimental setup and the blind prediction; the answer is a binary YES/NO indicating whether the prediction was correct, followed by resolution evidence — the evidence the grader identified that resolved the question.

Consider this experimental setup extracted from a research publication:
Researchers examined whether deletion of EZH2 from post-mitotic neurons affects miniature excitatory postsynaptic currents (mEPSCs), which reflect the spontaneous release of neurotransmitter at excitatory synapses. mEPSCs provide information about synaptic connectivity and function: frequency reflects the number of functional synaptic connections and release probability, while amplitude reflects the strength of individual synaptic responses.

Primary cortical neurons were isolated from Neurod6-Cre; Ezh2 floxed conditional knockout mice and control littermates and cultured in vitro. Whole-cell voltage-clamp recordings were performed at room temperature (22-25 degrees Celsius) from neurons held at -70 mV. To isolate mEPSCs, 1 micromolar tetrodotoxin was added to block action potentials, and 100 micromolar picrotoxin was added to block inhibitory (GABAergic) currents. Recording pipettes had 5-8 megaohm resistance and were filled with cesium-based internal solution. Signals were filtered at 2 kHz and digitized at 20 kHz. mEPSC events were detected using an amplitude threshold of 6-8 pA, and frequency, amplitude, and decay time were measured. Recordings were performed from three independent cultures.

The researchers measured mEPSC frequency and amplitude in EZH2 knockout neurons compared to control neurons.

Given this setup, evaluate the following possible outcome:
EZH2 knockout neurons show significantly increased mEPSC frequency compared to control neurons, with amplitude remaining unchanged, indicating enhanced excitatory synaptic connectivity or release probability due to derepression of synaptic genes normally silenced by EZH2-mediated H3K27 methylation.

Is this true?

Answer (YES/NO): NO